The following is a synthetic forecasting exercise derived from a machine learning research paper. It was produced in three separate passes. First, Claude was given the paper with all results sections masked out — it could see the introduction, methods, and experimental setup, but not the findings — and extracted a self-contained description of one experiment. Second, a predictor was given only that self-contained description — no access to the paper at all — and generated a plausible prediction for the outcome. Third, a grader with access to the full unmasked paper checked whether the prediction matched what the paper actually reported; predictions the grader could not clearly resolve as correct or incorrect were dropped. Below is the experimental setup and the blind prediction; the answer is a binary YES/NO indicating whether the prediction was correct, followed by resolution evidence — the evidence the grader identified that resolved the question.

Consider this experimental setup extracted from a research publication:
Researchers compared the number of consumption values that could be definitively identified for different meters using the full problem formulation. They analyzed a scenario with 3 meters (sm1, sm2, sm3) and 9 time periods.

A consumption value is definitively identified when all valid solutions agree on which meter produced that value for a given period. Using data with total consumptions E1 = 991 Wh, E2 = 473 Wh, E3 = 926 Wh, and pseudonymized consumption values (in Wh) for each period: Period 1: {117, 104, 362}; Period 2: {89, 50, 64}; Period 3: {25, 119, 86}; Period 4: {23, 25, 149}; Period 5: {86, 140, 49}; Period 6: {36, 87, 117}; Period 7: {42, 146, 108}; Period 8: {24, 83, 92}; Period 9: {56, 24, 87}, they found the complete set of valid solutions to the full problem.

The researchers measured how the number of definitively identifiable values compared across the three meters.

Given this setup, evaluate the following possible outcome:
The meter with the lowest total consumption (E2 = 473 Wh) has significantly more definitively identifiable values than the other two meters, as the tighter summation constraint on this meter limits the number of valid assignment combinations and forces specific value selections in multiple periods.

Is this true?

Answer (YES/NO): YES